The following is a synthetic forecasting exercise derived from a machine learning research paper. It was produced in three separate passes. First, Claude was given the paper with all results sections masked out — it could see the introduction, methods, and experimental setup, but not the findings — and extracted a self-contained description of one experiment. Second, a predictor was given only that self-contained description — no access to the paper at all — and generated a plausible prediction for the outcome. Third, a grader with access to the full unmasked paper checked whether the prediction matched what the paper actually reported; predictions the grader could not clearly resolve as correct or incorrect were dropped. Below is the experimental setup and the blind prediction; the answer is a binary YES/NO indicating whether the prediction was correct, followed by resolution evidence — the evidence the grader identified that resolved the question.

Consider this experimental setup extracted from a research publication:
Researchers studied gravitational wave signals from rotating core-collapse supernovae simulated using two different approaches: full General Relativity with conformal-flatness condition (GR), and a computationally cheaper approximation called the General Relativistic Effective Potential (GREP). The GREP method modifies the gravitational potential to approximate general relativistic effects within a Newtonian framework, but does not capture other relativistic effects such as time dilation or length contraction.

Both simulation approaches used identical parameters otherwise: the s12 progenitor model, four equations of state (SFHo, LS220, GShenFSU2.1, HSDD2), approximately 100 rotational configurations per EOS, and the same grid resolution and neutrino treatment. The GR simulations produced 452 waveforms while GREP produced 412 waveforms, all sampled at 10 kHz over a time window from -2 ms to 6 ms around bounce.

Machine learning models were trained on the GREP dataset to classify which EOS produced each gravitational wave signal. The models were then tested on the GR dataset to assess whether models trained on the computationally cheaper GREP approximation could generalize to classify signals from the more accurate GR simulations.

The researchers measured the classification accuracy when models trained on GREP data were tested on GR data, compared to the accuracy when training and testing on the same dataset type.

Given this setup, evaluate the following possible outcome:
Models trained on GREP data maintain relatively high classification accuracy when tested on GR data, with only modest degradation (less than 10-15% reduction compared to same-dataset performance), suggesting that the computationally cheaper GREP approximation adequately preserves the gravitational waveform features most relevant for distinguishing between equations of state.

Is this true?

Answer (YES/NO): NO